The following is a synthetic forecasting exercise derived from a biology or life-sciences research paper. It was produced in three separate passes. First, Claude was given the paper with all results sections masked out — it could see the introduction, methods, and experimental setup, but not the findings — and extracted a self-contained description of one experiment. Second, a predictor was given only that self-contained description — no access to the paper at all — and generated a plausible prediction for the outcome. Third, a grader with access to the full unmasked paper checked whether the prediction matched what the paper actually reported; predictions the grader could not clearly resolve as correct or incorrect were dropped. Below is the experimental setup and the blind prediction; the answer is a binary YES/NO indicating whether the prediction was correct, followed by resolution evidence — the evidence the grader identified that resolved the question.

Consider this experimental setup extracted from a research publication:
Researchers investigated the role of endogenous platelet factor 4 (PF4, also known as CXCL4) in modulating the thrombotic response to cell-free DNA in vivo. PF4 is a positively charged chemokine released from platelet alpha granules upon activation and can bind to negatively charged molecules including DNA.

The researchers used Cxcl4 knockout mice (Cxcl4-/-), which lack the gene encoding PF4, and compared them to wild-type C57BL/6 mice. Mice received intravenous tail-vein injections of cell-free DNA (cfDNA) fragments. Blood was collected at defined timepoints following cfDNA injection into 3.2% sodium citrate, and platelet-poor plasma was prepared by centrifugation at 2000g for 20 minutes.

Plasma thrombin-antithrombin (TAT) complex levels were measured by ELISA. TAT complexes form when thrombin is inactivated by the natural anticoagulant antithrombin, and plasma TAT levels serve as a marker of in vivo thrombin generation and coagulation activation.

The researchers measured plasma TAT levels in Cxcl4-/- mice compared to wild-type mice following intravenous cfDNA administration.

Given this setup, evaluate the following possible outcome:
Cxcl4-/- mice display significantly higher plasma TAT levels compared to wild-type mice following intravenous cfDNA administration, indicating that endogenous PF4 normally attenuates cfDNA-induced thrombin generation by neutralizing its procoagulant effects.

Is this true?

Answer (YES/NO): YES